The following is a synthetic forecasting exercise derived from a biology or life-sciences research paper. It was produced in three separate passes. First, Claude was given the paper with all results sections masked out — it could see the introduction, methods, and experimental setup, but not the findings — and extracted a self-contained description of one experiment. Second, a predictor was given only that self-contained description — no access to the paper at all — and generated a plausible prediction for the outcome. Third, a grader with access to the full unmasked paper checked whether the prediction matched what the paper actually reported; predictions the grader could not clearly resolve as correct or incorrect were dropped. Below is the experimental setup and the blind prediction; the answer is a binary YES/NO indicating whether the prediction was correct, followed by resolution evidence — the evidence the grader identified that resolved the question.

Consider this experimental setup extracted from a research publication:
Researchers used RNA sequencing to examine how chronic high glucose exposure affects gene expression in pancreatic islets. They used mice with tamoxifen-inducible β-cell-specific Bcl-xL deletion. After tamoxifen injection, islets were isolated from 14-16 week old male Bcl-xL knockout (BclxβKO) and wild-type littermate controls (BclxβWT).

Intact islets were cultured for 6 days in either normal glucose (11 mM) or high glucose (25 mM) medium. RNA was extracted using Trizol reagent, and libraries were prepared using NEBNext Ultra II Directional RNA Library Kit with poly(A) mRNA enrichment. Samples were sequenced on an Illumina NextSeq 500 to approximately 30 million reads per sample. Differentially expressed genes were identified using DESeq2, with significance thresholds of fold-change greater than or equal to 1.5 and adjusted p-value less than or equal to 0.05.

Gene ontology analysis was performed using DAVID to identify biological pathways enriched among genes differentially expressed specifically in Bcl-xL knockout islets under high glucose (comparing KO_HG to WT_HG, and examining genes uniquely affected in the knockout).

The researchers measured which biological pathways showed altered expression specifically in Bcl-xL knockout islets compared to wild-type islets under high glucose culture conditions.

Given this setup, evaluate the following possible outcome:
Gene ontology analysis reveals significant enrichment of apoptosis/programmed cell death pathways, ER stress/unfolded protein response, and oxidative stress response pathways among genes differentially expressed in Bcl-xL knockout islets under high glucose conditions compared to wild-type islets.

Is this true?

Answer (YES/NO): NO